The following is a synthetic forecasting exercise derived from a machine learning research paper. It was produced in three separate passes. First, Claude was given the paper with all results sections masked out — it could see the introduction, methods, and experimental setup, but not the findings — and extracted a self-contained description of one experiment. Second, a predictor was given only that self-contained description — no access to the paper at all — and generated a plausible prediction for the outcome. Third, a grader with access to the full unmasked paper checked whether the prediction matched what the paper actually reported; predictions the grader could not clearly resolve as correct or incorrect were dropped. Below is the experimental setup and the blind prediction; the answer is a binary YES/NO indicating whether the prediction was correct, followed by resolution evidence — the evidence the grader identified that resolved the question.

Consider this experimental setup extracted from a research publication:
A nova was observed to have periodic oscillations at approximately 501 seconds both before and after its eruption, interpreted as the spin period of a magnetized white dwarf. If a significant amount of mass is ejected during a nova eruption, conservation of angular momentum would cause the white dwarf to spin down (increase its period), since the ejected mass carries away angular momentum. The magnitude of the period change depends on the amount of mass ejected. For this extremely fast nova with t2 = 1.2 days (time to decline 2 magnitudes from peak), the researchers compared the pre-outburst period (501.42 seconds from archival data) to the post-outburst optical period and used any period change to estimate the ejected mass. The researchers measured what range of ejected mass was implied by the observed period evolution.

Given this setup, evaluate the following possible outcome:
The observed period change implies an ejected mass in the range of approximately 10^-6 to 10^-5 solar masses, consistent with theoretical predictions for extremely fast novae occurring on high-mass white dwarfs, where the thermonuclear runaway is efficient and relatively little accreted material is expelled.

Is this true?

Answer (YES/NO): NO